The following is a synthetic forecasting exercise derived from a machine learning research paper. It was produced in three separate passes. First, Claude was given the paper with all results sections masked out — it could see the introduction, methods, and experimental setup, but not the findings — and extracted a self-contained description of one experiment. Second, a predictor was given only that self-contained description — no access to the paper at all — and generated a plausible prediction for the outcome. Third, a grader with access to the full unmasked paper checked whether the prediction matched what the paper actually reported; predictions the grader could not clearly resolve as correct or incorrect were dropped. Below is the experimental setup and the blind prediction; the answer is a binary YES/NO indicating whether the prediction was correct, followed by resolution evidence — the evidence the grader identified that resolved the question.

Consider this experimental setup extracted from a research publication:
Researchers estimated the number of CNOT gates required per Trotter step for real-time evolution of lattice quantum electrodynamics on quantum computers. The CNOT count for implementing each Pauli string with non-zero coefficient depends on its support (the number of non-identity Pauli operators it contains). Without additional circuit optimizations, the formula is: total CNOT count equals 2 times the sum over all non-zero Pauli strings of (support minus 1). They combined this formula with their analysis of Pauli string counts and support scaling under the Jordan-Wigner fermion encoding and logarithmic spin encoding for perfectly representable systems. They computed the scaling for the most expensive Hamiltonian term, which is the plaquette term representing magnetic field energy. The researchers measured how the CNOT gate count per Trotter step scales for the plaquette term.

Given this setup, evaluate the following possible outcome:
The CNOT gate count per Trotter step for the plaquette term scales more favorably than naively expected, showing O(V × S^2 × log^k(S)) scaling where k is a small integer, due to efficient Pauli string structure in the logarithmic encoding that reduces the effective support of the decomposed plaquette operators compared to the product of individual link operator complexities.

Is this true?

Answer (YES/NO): NO